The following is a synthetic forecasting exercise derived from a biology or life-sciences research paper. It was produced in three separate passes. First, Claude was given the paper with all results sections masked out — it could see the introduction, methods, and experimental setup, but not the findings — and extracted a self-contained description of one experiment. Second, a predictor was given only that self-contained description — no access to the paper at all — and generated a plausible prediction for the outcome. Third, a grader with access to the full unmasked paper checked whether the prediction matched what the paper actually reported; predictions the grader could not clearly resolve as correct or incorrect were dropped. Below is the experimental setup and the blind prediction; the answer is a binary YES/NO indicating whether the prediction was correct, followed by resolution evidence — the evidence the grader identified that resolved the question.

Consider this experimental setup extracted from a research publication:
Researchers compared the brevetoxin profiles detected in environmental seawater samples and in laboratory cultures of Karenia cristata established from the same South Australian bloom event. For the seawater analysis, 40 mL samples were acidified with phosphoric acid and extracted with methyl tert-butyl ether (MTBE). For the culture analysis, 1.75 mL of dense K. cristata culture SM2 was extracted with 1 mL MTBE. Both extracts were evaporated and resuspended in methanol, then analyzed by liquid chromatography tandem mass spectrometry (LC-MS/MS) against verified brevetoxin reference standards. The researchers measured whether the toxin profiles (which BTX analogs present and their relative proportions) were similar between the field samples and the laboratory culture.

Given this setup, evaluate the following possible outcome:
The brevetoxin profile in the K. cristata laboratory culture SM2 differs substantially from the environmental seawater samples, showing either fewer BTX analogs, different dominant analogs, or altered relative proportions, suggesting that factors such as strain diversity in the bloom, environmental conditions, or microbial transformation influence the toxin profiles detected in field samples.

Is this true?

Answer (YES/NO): NO